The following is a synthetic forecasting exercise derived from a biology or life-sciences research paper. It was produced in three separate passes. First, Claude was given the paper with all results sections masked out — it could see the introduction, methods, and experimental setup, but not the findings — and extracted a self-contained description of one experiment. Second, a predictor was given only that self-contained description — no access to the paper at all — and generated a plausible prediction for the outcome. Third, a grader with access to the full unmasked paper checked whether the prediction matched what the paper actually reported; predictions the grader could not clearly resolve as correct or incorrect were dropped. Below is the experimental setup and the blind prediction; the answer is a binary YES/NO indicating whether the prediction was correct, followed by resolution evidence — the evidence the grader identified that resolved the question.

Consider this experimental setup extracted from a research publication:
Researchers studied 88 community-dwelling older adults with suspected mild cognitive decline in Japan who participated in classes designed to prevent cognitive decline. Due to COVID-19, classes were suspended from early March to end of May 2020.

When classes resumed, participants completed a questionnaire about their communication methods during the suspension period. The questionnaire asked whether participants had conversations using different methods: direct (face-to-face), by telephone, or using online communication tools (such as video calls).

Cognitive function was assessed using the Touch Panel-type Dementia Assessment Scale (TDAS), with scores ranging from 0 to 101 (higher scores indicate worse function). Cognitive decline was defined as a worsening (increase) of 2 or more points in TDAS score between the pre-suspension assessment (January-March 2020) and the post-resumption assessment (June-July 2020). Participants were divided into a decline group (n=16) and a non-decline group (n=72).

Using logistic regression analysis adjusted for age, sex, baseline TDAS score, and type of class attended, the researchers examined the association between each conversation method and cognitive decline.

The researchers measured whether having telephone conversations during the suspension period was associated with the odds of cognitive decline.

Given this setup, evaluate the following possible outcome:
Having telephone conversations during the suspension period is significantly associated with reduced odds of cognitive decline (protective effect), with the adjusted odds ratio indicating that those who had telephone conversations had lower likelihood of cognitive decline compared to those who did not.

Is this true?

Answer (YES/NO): YES